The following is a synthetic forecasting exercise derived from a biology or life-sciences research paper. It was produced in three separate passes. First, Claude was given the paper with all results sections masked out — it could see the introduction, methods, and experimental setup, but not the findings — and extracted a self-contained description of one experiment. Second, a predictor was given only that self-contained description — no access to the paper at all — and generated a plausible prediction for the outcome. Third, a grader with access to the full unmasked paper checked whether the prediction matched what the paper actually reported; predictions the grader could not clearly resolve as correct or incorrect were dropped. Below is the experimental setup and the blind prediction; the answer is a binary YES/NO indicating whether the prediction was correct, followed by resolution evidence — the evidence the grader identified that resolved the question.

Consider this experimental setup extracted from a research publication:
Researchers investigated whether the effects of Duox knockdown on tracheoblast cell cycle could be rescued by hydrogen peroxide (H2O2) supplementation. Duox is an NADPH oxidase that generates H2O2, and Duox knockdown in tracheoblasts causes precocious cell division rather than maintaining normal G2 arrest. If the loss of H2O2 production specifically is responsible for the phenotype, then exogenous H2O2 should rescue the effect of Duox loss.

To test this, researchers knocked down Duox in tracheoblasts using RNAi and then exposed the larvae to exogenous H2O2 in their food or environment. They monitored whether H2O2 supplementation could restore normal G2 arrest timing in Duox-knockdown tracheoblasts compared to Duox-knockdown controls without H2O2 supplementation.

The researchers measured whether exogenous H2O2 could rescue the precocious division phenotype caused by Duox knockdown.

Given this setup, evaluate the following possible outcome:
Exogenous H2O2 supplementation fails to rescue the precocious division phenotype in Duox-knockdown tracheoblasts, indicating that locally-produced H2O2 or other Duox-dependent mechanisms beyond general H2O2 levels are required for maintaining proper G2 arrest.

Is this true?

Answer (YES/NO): NO